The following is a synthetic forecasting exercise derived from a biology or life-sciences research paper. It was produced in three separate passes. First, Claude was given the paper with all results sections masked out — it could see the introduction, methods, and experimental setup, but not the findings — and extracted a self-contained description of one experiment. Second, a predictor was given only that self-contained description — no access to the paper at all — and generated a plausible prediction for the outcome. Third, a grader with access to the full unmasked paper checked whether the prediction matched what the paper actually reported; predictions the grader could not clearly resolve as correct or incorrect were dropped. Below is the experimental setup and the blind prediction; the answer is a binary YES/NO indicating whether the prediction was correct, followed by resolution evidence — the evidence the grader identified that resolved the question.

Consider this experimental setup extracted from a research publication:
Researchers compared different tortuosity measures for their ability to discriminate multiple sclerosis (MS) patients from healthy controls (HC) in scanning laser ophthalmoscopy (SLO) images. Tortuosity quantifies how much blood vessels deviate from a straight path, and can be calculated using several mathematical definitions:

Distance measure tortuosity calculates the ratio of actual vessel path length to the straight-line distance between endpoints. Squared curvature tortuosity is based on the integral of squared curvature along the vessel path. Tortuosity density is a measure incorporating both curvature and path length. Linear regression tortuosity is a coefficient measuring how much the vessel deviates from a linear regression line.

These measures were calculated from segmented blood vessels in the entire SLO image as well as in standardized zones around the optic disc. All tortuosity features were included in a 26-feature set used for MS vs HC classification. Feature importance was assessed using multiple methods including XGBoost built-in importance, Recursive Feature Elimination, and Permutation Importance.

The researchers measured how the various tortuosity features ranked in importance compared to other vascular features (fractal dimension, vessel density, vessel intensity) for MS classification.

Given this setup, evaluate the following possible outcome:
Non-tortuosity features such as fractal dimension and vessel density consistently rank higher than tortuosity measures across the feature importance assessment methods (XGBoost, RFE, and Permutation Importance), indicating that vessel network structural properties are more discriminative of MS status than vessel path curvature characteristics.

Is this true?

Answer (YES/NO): NO